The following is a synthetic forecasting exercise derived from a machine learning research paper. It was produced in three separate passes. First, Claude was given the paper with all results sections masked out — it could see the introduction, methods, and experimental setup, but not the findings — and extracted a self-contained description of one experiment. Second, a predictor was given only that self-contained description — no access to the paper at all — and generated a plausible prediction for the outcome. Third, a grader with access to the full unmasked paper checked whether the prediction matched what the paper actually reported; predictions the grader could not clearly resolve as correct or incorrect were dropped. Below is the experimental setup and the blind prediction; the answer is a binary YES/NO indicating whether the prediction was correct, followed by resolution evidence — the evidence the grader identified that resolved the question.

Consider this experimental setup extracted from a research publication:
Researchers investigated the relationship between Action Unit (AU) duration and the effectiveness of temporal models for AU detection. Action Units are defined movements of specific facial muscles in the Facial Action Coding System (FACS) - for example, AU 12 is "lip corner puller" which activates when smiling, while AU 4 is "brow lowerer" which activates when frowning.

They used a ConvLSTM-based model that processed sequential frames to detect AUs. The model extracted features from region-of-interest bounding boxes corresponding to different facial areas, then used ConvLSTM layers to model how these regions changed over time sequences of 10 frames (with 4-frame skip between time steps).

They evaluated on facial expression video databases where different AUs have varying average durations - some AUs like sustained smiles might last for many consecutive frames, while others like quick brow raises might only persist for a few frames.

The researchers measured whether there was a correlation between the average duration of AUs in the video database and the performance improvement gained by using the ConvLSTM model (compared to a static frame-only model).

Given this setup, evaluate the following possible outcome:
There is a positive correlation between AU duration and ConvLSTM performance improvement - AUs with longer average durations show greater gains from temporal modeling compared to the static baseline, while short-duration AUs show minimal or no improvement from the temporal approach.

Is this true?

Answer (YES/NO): YES